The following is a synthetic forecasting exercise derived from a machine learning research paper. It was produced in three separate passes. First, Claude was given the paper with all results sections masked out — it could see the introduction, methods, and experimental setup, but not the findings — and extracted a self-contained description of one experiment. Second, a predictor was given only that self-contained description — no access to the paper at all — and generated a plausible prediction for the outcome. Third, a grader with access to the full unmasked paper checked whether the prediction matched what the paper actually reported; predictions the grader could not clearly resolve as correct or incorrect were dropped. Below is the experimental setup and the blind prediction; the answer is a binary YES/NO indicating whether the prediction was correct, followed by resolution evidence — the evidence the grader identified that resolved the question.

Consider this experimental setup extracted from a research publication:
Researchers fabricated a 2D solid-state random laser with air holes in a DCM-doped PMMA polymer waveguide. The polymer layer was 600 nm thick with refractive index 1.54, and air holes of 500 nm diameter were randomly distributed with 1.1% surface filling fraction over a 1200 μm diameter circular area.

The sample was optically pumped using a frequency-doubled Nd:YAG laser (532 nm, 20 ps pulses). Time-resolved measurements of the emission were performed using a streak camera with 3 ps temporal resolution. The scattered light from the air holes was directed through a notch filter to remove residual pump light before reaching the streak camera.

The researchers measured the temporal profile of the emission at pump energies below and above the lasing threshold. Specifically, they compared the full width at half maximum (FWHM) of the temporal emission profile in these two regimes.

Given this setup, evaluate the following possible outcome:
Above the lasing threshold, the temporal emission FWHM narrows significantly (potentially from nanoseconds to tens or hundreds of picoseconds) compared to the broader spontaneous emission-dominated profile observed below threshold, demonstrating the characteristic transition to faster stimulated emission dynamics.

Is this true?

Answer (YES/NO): YES